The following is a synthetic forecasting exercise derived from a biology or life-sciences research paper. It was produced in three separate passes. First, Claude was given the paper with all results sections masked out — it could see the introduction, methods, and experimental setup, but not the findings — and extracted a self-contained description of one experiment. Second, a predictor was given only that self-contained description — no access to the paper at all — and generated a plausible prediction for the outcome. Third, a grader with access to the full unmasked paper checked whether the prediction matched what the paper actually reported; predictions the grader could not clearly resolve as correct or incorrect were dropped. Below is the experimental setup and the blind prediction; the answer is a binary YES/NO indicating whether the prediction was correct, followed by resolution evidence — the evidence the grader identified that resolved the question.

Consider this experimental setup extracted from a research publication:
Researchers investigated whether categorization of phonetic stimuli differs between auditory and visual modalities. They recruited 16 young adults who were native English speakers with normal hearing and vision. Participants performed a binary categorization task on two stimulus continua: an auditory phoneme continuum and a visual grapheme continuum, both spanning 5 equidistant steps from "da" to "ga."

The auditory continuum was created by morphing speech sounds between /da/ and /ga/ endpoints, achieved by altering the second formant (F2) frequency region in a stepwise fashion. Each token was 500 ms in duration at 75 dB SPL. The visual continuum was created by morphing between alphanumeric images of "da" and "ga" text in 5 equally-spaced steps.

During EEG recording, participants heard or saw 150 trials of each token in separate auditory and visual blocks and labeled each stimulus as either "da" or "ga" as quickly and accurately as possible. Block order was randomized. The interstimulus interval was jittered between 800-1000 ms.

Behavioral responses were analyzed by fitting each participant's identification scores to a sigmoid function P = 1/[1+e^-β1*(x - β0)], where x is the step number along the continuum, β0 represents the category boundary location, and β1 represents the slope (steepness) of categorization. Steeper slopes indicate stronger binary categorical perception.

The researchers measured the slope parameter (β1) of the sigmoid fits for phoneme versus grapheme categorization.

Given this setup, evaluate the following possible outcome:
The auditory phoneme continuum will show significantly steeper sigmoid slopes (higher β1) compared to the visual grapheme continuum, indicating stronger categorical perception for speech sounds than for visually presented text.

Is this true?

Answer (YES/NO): YES